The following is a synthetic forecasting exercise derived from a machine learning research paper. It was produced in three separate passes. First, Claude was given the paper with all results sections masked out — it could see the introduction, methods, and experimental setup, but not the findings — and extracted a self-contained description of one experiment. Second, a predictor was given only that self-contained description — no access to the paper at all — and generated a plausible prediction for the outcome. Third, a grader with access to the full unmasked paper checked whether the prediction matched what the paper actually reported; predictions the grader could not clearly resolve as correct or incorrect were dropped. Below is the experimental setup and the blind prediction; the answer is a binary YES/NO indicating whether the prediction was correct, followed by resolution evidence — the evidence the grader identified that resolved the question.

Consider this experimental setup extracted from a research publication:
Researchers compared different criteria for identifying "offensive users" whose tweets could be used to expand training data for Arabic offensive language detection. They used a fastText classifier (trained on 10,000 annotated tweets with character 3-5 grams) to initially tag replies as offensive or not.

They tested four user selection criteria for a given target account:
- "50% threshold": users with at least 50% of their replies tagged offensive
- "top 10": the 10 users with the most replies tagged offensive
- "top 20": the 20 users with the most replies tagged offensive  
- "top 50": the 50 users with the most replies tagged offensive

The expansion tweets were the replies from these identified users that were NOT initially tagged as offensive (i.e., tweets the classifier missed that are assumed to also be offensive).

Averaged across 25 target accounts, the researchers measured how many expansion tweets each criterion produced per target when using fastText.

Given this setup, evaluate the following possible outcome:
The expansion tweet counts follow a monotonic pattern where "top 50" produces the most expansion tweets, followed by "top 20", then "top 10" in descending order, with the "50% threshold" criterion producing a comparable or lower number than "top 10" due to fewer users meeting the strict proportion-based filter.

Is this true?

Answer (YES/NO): NO